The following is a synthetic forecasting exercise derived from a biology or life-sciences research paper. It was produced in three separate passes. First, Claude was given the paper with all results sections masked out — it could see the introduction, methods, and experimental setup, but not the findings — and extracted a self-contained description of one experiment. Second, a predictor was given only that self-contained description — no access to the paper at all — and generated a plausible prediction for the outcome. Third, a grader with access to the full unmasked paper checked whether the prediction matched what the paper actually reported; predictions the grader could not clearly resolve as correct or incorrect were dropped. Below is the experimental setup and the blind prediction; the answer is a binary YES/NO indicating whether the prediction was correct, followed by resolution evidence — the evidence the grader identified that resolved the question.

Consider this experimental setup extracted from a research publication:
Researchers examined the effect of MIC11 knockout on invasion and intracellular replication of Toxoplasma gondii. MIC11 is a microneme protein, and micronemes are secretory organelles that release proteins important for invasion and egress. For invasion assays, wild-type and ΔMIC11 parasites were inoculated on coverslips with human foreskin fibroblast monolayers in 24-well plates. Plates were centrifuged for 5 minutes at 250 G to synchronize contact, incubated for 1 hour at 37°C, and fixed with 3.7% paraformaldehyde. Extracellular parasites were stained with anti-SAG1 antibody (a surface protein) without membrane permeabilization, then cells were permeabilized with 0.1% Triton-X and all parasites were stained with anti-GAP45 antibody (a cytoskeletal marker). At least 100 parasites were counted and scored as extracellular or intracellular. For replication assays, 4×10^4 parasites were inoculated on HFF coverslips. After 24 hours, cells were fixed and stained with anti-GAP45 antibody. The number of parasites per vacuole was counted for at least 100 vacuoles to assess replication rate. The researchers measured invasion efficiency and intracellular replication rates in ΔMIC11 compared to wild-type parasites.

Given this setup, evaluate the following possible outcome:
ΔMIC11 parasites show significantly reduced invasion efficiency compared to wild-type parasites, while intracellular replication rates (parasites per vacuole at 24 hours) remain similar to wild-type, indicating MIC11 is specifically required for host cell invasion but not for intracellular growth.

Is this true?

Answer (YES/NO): NO